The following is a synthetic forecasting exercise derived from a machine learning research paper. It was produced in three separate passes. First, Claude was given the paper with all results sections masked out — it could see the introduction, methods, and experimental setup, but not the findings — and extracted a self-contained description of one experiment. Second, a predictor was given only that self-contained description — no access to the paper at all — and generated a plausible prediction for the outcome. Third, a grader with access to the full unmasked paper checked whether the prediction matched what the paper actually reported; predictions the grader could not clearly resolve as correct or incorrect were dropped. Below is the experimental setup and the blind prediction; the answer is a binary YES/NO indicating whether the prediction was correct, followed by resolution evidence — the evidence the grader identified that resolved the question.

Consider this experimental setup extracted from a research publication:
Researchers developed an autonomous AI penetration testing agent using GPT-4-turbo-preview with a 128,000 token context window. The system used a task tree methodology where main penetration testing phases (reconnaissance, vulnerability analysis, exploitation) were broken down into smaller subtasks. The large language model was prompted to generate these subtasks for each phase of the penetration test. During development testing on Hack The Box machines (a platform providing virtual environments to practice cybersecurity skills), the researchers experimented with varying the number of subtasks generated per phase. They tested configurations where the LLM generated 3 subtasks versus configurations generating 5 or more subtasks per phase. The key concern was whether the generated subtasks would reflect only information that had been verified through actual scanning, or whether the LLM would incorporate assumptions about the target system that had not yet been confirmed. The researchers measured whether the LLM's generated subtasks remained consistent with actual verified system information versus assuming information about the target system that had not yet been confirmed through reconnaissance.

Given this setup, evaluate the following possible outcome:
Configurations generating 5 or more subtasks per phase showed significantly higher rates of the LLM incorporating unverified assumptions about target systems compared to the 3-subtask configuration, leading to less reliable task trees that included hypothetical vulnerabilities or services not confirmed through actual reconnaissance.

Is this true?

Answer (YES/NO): YES